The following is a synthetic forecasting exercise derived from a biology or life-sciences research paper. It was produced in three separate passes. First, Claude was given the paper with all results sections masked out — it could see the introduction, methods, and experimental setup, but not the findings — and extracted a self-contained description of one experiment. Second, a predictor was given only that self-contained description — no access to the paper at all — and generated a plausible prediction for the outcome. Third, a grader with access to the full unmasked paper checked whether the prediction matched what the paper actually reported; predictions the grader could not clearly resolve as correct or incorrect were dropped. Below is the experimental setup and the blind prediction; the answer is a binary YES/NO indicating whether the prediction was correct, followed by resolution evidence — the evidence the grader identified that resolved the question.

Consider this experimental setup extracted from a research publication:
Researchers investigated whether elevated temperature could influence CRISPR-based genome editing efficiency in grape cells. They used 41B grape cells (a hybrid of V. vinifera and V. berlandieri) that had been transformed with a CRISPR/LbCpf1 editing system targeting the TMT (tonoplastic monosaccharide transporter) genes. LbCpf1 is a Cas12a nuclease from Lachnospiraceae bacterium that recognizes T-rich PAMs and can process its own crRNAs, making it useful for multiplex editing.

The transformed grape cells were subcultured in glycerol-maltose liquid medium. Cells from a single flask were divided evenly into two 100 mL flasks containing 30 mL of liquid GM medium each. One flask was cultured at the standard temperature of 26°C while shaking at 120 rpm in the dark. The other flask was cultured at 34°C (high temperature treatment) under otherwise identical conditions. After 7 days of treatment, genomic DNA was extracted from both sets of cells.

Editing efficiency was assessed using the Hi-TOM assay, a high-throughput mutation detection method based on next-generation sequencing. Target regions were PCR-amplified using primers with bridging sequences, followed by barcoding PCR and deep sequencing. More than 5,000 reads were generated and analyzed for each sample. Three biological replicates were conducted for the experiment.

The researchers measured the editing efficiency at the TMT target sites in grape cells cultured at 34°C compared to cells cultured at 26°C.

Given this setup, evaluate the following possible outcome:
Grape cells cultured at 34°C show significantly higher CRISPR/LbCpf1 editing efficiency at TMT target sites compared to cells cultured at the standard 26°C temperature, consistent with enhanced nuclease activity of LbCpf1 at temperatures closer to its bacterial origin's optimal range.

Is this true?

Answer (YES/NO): NO